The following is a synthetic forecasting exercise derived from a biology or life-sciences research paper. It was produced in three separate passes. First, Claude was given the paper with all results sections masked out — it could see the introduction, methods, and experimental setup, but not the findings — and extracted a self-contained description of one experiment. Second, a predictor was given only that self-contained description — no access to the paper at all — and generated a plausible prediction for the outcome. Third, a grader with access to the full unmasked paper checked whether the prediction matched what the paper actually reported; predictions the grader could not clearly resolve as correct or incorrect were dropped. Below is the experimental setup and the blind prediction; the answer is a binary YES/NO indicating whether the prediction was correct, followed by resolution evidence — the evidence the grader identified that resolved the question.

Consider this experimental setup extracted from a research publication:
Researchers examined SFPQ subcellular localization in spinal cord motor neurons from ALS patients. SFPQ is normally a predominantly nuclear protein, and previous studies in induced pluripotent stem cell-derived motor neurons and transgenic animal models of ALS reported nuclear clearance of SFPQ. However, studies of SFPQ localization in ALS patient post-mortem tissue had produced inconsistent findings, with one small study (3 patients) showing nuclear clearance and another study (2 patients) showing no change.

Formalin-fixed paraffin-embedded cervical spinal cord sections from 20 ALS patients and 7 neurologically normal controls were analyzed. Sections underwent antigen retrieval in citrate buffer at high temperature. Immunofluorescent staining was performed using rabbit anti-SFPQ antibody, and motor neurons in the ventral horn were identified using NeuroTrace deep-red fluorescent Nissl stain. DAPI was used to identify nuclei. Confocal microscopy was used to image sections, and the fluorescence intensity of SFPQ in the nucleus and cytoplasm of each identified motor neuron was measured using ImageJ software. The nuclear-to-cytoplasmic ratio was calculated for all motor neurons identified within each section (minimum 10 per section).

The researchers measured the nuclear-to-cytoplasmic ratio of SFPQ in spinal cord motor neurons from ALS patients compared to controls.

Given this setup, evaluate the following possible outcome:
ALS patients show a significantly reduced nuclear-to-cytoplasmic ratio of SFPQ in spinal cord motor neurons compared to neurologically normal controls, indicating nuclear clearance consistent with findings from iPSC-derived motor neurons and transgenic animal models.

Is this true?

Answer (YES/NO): NO